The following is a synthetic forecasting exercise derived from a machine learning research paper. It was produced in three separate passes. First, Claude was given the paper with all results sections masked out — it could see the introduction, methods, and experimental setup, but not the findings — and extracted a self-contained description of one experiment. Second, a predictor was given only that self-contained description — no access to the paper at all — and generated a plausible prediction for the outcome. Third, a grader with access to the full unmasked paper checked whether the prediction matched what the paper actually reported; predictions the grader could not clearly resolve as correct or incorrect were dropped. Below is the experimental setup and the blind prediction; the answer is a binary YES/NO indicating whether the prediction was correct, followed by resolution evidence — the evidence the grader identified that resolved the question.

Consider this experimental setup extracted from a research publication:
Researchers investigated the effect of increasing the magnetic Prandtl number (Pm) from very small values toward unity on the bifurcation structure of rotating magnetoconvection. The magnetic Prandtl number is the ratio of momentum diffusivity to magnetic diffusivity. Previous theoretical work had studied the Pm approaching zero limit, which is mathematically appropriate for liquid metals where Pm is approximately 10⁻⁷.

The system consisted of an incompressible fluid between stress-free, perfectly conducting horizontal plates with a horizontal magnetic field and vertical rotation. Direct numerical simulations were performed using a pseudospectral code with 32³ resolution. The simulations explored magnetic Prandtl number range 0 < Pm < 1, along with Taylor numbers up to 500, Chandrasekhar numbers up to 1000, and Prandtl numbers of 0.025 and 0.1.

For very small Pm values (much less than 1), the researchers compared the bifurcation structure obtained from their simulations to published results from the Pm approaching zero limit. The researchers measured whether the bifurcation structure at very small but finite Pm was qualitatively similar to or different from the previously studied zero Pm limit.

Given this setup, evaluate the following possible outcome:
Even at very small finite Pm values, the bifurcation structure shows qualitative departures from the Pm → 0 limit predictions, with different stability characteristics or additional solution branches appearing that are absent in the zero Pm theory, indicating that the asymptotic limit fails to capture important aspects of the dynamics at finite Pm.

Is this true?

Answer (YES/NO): NO